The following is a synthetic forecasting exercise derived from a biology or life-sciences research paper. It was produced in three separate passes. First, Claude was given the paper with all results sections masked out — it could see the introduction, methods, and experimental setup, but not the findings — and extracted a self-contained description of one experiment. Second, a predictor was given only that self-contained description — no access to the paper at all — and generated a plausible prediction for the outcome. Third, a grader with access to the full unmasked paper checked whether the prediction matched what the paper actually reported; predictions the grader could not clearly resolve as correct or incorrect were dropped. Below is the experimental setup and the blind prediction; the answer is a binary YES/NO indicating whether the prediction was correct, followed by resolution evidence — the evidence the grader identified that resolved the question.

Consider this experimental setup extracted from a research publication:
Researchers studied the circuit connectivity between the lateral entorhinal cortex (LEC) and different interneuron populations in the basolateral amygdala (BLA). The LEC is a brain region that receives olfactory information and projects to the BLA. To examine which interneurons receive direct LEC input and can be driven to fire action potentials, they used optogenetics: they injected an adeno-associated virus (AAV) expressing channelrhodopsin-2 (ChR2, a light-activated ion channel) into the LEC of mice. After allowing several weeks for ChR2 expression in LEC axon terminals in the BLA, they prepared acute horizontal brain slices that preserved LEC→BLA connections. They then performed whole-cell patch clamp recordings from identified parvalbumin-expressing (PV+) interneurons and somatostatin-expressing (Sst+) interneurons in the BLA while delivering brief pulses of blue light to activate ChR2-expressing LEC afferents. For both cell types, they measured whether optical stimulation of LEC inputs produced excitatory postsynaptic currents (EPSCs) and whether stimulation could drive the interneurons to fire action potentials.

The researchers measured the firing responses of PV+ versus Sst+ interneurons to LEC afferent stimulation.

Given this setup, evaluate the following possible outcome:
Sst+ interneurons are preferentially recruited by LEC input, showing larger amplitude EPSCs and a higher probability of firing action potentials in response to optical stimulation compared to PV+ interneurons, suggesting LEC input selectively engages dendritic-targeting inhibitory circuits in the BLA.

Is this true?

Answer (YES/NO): NO